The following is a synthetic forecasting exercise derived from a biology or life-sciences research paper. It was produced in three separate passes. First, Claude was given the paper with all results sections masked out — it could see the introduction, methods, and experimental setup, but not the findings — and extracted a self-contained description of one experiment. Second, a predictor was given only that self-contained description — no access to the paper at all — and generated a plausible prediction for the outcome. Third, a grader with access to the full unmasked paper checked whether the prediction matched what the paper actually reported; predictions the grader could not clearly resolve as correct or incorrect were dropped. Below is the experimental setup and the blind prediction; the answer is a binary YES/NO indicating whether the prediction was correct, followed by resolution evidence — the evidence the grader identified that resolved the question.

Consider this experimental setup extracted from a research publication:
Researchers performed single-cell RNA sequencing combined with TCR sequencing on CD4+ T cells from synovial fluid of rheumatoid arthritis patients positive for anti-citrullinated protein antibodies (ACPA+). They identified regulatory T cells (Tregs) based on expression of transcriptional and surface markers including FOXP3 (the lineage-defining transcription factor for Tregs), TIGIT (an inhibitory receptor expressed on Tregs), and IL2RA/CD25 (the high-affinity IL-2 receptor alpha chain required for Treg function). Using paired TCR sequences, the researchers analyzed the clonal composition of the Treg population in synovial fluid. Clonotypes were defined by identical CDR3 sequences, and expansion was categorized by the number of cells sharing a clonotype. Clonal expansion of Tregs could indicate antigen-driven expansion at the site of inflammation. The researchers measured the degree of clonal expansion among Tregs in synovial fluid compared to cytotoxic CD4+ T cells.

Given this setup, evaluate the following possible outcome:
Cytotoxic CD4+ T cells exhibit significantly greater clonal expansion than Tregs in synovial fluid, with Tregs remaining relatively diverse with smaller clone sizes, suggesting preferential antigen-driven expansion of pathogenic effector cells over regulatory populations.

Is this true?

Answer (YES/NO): YES